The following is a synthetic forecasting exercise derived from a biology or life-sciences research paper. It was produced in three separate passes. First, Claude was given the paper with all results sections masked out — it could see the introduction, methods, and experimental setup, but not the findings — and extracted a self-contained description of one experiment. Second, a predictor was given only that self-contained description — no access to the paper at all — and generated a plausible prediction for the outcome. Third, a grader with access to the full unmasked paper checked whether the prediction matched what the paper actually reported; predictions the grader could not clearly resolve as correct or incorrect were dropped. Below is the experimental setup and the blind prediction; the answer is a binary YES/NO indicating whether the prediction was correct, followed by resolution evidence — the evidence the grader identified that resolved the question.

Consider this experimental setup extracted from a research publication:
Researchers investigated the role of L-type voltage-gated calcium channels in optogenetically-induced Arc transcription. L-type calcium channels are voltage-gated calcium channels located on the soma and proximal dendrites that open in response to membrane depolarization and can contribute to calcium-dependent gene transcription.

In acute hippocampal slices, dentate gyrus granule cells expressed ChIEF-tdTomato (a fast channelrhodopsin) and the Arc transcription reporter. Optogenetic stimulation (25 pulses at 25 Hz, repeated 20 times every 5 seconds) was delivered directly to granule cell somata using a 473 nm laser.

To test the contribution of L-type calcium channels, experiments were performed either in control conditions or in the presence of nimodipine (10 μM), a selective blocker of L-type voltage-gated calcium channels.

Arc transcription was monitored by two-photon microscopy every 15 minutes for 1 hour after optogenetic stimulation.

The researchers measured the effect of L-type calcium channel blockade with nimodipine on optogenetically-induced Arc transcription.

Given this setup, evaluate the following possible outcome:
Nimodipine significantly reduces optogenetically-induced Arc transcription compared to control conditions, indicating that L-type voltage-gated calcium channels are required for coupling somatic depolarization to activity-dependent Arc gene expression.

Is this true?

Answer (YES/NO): YES